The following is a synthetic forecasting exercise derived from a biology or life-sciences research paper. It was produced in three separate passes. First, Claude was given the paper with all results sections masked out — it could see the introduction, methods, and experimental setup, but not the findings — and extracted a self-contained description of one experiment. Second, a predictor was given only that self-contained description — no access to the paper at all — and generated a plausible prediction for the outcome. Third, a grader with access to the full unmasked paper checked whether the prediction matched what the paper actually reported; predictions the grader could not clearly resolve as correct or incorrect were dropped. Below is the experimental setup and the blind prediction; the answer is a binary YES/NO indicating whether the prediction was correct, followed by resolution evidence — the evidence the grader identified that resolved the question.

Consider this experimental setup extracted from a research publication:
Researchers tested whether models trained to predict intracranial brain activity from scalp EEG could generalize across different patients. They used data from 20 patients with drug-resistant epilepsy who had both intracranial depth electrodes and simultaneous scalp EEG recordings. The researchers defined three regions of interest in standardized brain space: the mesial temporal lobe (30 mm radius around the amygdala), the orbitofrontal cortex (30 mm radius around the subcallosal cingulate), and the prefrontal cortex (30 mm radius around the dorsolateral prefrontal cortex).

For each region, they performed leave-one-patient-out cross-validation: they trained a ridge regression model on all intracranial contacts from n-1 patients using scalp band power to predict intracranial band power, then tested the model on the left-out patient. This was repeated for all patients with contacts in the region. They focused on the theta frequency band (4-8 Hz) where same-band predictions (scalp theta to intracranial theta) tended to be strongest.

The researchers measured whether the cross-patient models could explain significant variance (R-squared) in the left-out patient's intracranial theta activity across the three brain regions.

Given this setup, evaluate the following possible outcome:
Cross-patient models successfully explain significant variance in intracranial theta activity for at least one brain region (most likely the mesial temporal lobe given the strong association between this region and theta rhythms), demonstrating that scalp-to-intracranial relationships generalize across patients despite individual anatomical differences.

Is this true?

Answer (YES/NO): YES